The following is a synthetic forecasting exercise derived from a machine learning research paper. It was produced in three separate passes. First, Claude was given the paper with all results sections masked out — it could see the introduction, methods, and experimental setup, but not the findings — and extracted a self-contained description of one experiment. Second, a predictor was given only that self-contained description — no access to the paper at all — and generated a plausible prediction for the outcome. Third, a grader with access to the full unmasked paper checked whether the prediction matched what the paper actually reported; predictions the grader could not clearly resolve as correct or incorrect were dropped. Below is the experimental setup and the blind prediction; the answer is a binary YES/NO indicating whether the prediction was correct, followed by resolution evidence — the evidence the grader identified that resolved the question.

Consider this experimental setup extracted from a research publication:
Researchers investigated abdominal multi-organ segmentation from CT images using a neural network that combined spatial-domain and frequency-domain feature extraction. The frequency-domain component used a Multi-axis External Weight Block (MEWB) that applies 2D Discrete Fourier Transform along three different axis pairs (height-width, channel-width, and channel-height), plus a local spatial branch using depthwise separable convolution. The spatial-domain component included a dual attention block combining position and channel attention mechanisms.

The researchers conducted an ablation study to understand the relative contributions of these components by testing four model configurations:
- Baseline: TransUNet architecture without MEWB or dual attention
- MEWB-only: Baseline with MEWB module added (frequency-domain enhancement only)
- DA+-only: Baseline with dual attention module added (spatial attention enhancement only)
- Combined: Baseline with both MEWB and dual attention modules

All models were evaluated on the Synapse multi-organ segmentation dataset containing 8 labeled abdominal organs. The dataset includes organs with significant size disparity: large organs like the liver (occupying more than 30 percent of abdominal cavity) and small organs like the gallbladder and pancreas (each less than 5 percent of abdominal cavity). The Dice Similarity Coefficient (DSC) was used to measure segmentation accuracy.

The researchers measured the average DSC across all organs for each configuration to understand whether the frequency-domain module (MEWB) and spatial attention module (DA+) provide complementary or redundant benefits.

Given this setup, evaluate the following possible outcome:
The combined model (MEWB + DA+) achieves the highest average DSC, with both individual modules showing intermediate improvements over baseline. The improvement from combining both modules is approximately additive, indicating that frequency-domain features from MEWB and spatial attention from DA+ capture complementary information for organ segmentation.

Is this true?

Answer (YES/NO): NO